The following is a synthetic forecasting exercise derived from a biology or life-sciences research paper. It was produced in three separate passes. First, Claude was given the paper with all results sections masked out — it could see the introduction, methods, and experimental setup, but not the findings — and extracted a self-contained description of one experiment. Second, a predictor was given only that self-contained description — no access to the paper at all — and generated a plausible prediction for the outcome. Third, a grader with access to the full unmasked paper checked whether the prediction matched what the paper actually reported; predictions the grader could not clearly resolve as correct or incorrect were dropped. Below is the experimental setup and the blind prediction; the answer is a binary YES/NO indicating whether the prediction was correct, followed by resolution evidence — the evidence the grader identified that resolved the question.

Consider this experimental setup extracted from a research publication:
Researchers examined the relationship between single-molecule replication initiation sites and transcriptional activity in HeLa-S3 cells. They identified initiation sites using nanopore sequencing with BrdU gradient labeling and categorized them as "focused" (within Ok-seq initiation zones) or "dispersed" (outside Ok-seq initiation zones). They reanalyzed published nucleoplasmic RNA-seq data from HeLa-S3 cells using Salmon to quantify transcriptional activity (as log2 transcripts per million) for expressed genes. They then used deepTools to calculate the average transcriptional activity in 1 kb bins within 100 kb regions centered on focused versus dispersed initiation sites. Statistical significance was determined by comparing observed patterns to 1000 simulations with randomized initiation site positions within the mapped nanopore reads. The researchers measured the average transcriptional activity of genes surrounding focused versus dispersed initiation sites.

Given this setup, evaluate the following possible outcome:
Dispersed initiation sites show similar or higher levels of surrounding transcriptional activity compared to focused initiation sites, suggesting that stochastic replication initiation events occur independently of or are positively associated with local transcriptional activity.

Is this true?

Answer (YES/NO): NO